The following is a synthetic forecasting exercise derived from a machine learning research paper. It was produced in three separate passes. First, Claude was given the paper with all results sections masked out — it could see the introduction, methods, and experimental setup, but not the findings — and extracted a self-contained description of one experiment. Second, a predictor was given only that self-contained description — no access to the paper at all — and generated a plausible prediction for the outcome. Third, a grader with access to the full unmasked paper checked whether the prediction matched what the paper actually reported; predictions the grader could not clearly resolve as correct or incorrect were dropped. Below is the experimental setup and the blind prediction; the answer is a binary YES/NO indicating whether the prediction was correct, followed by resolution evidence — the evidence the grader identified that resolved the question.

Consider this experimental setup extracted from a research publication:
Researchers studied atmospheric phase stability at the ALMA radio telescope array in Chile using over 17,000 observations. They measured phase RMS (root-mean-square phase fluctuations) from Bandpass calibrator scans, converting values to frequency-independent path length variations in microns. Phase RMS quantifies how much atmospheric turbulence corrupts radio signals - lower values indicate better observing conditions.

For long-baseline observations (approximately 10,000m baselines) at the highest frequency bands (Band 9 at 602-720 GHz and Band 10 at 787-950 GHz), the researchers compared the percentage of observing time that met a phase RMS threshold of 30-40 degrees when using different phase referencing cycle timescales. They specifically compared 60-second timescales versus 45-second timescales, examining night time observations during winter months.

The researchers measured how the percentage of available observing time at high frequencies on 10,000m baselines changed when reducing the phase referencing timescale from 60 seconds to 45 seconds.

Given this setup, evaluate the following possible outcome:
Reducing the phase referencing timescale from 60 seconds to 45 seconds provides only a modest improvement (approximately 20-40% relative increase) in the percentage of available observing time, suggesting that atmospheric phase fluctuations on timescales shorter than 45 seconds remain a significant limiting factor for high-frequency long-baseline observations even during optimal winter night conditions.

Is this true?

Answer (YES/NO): NO